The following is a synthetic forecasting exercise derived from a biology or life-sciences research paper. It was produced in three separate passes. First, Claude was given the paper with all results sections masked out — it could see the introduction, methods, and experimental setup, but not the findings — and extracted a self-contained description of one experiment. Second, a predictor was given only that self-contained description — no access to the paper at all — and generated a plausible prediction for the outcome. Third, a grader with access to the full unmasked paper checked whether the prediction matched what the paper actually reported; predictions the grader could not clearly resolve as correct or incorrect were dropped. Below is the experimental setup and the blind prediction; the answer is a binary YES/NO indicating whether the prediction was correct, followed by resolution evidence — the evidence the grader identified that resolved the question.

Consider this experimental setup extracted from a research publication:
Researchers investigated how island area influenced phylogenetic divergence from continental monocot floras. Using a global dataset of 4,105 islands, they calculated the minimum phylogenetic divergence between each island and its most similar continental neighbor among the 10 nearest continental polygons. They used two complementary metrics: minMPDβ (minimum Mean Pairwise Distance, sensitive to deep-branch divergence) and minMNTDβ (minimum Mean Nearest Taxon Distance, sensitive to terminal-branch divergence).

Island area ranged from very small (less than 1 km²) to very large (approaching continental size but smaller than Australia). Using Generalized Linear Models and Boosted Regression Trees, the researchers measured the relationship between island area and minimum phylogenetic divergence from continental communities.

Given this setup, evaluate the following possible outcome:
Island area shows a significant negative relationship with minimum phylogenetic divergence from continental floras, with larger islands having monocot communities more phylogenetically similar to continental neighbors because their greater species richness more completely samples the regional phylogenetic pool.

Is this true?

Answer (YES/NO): NO